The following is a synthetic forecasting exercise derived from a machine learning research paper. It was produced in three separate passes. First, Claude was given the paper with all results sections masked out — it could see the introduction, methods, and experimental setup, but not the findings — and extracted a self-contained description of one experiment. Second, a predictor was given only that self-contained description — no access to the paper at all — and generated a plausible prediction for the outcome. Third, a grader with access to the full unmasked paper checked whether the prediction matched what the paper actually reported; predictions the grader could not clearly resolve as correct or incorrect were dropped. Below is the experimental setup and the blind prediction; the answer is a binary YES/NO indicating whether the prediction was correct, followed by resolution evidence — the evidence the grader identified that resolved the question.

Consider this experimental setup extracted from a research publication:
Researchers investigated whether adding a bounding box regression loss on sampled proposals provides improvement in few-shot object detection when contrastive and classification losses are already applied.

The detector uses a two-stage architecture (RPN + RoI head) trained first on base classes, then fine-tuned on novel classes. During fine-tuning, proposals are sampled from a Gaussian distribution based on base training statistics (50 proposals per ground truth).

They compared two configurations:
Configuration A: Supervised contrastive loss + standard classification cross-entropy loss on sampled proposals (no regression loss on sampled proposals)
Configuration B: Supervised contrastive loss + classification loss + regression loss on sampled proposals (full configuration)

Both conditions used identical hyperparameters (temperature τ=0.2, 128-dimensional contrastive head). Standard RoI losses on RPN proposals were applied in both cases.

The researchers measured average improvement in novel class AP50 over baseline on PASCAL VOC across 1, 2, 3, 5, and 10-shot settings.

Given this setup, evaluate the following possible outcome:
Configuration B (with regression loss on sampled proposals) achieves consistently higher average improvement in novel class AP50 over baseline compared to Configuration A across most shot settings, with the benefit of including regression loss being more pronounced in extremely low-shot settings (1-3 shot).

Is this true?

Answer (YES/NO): NO